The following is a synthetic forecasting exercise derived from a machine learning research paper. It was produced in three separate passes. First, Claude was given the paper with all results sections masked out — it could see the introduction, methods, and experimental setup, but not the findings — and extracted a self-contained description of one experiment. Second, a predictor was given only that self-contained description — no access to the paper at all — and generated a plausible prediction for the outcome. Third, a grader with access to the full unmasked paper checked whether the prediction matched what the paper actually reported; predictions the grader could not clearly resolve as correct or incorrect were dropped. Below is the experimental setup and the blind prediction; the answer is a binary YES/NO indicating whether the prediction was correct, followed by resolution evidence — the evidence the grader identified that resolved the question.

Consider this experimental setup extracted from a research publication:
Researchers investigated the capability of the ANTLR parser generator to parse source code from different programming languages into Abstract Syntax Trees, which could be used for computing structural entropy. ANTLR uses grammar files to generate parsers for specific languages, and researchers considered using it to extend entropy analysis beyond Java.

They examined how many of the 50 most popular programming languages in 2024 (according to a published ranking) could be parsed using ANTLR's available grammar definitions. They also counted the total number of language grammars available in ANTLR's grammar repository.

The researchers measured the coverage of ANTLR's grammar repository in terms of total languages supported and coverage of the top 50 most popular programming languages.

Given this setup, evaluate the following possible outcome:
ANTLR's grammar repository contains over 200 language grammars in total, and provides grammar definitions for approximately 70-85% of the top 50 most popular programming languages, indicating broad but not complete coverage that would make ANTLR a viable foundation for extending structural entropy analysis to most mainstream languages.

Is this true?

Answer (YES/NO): NO